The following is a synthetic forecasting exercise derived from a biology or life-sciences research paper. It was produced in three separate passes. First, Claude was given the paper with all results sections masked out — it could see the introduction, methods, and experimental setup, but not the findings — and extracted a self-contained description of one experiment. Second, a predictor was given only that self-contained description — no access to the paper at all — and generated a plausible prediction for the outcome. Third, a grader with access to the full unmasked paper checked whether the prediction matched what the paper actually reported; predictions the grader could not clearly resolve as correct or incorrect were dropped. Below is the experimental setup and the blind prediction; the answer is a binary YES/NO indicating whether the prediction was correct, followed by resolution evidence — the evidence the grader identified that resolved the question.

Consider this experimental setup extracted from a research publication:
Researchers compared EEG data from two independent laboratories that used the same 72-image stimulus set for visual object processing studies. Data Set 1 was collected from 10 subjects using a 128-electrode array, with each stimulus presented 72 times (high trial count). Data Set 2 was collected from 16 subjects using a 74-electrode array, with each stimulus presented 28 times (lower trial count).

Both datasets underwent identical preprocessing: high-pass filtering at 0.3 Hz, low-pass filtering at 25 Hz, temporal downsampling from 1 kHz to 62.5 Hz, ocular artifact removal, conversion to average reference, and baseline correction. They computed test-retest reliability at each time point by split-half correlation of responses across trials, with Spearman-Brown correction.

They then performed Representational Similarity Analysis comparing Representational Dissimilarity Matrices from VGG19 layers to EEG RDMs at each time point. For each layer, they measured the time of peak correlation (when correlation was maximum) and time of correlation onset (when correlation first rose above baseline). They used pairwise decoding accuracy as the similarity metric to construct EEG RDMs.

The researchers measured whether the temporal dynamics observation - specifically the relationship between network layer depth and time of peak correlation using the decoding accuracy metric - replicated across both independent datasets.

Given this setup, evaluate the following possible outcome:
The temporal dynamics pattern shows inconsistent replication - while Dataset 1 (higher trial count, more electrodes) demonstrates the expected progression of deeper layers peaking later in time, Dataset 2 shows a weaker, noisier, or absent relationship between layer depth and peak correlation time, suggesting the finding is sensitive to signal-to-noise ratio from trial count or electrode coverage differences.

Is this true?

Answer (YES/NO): NO